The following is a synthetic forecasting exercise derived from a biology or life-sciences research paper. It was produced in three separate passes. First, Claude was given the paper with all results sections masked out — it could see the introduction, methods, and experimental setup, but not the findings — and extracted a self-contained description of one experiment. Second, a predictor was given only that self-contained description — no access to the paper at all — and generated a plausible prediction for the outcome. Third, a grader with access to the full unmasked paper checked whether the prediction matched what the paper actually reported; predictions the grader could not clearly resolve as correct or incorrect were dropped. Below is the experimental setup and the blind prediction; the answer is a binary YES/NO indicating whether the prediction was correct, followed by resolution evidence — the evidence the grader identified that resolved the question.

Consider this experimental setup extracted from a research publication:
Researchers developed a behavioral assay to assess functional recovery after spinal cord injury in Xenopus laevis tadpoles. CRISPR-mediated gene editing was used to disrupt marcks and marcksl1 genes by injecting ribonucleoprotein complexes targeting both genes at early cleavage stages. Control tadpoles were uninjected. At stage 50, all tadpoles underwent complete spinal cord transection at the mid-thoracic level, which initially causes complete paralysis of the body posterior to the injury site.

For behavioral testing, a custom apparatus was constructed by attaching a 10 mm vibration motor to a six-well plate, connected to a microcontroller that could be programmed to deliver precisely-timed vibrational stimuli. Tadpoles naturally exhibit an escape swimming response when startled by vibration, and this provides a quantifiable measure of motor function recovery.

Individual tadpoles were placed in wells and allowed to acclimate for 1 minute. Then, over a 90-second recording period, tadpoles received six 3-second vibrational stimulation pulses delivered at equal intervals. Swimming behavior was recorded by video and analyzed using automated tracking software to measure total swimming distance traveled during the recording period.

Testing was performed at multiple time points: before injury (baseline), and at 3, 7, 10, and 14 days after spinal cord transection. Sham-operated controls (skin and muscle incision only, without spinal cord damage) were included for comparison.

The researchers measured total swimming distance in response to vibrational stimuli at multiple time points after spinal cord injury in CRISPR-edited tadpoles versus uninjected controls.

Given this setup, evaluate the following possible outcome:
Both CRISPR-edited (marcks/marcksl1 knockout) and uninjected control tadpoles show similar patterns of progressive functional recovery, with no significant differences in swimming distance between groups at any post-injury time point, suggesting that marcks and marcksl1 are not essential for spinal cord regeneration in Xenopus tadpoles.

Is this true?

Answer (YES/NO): NO